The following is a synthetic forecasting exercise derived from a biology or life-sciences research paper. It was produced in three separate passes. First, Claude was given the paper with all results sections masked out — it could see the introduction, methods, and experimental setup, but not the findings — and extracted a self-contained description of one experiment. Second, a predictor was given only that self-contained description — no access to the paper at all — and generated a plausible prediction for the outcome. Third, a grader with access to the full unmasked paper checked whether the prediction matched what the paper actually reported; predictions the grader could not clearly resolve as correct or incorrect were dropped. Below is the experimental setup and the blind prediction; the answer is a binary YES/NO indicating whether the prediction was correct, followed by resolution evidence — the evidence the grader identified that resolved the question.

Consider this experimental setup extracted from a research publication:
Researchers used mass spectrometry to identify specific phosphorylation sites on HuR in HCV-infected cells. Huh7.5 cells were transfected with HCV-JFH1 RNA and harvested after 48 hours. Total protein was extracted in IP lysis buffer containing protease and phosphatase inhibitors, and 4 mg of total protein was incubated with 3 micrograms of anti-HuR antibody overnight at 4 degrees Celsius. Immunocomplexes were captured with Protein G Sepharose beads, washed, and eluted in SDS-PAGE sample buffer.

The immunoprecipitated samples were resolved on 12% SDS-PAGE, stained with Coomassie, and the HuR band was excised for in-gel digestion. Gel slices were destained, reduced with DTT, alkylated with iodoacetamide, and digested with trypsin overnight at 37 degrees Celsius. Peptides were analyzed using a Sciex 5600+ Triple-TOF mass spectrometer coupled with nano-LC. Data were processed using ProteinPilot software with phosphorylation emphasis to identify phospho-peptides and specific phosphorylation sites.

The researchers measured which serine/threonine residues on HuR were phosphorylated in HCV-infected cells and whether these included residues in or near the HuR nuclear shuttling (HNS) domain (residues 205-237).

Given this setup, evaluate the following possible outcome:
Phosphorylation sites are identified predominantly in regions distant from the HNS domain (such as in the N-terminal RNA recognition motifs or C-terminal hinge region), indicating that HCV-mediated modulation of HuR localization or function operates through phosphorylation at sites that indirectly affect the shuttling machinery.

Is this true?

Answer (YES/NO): NO